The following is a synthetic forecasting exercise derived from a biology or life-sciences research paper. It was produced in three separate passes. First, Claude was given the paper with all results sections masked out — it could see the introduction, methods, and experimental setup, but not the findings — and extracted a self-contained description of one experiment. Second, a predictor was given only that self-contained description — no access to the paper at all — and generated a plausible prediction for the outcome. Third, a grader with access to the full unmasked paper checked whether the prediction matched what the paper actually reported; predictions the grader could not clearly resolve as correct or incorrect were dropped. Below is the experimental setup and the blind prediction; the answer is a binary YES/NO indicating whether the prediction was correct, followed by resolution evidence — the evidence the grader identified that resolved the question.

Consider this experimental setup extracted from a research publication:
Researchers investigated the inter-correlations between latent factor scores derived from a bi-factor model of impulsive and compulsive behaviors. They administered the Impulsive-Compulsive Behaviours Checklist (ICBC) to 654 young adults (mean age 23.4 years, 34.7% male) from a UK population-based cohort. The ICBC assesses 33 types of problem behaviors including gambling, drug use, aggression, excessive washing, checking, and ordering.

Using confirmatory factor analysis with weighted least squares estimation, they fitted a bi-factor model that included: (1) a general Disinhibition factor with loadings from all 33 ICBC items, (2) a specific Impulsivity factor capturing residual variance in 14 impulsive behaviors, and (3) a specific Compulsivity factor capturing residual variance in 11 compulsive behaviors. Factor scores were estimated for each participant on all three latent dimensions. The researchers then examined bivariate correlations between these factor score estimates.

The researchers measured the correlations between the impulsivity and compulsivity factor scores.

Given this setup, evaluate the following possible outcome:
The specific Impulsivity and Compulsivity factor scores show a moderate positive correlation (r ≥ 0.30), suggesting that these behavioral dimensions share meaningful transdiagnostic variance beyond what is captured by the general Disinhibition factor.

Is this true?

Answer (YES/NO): NO